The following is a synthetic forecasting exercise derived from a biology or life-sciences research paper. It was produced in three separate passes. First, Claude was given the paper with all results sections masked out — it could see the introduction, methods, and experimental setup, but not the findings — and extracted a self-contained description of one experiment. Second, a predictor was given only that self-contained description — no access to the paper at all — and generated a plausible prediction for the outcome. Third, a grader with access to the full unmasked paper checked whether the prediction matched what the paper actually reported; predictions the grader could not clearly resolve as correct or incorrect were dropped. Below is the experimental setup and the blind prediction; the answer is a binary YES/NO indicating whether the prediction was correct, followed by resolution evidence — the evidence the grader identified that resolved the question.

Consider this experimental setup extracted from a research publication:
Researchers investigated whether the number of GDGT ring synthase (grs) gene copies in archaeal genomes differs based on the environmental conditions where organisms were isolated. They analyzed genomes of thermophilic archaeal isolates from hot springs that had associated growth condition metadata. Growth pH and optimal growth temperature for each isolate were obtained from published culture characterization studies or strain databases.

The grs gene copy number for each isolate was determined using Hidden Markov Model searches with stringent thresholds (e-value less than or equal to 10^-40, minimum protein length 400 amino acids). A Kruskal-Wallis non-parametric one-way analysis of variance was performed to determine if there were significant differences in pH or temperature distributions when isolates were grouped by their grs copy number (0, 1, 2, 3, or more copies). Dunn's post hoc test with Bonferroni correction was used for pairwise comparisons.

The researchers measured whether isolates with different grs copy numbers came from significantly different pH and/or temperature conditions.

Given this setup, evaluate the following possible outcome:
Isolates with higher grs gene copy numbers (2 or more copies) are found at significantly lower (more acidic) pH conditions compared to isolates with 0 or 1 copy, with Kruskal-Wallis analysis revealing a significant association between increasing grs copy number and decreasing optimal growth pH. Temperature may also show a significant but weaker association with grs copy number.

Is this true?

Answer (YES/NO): YES